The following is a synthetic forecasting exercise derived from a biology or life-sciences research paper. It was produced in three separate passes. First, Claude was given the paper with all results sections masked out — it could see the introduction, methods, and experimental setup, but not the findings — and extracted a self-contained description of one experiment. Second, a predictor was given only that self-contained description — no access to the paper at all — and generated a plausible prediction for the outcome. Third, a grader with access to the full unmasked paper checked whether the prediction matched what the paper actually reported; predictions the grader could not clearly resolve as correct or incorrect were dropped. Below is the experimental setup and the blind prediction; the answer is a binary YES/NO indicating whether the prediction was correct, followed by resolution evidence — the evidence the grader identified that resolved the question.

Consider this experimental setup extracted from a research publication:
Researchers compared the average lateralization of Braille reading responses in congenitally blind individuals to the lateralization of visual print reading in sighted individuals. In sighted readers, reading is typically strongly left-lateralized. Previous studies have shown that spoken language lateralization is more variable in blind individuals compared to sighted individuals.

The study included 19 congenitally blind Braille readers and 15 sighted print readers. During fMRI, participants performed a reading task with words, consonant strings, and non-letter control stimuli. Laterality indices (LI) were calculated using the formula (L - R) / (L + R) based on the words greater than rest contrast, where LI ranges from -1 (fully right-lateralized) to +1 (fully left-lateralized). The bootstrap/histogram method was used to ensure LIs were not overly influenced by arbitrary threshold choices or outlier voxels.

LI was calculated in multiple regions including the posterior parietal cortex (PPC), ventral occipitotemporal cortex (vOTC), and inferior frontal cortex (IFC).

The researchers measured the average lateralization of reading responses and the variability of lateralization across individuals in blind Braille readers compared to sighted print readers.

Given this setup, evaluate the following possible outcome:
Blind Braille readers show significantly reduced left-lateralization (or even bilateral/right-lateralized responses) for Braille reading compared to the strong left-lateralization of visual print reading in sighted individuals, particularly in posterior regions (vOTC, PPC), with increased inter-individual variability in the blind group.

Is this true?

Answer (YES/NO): YES